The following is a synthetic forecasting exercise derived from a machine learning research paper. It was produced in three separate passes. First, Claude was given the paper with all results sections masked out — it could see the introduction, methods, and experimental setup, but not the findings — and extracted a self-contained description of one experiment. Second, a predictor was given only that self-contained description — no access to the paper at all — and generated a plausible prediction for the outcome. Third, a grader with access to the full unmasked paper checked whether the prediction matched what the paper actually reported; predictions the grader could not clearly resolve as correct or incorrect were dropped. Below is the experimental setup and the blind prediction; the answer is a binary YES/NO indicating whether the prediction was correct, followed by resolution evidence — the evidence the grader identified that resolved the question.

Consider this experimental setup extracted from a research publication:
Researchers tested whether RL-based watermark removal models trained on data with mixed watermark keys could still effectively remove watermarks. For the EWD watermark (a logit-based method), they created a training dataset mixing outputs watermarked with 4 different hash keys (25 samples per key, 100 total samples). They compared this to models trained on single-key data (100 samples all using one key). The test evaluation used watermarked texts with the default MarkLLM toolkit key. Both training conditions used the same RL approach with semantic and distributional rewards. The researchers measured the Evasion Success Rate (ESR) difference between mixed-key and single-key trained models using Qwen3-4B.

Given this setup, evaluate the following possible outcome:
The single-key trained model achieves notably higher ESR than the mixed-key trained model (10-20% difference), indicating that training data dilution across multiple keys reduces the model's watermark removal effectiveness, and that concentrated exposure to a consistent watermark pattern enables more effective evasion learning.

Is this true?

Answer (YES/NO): NO